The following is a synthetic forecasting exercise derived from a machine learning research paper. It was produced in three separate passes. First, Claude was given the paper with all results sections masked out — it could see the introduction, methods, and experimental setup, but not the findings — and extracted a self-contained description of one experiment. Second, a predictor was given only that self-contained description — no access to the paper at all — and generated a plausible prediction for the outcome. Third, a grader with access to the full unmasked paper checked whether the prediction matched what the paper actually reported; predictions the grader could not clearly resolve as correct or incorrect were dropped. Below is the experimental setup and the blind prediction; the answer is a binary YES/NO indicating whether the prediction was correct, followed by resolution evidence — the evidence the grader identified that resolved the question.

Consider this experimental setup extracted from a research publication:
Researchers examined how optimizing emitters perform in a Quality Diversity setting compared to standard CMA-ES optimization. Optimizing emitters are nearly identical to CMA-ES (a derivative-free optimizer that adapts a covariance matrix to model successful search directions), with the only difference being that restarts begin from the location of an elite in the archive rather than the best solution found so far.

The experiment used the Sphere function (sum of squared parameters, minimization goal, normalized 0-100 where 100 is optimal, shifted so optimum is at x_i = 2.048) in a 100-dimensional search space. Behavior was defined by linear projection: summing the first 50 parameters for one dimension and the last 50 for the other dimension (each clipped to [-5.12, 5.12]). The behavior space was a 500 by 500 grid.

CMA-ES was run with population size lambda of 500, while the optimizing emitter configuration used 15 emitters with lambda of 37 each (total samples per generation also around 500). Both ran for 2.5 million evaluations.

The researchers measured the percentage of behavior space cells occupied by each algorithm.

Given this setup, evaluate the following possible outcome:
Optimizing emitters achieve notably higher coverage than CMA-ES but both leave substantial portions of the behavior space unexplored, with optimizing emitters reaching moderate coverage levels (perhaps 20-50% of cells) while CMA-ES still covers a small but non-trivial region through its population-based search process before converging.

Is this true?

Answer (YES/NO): NO